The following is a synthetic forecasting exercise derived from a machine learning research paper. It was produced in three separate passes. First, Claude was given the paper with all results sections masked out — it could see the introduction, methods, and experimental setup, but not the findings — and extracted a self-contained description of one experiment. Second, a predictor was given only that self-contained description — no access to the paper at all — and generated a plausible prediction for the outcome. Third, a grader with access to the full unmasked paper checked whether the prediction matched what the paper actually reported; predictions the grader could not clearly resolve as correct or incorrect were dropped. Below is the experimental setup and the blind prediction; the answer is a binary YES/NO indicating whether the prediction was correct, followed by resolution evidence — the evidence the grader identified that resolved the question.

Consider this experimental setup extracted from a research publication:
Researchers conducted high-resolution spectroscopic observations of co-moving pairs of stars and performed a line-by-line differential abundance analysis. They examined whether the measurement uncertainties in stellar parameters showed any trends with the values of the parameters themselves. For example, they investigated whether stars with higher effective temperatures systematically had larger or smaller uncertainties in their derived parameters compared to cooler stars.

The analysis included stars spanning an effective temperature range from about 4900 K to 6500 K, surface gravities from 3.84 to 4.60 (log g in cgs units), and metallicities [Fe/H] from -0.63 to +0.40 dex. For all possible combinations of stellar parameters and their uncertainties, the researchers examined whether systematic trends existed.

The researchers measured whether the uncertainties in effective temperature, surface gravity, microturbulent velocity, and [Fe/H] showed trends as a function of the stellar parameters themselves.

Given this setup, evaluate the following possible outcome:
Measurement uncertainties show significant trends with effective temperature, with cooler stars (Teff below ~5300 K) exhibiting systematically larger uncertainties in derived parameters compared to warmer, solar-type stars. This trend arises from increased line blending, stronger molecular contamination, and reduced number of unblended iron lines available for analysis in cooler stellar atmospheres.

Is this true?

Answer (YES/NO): NO